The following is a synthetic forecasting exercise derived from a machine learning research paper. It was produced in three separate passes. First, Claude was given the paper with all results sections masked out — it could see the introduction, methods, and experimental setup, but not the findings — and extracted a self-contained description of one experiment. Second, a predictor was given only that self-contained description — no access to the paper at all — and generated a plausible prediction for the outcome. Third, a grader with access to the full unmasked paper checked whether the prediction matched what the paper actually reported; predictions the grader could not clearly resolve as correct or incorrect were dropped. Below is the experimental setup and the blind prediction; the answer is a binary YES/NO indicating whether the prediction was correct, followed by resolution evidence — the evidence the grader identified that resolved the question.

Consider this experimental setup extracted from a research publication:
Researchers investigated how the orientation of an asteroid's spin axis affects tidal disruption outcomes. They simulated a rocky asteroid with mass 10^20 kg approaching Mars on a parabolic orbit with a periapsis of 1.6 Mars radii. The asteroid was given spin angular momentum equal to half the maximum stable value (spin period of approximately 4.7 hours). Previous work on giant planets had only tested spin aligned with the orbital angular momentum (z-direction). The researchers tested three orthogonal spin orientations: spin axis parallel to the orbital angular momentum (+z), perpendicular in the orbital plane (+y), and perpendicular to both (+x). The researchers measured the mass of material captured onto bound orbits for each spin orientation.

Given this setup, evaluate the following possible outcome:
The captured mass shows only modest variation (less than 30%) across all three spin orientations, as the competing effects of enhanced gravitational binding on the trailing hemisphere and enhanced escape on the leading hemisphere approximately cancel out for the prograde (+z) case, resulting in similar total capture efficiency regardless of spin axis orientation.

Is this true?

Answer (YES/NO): NO